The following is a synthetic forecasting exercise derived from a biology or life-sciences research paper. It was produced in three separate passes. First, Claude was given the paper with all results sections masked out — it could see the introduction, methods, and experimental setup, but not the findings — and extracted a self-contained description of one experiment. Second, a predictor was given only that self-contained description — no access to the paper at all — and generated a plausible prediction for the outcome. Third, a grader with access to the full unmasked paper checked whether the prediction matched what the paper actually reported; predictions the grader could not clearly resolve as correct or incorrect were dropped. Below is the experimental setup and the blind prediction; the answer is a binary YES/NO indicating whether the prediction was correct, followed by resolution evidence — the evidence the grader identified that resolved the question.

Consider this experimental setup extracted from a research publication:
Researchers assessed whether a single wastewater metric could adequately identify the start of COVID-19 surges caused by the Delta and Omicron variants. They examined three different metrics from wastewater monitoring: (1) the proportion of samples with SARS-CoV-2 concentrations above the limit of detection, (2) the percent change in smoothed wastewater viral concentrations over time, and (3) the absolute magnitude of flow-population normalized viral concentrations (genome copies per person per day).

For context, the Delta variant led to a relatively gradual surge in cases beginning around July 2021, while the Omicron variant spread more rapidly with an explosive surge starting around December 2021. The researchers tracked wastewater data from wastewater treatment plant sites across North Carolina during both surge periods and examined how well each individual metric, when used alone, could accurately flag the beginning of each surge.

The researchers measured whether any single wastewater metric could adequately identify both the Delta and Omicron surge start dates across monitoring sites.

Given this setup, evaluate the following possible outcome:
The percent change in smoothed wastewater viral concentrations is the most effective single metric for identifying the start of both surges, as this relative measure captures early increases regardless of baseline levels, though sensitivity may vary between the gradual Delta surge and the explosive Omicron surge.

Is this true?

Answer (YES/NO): NO